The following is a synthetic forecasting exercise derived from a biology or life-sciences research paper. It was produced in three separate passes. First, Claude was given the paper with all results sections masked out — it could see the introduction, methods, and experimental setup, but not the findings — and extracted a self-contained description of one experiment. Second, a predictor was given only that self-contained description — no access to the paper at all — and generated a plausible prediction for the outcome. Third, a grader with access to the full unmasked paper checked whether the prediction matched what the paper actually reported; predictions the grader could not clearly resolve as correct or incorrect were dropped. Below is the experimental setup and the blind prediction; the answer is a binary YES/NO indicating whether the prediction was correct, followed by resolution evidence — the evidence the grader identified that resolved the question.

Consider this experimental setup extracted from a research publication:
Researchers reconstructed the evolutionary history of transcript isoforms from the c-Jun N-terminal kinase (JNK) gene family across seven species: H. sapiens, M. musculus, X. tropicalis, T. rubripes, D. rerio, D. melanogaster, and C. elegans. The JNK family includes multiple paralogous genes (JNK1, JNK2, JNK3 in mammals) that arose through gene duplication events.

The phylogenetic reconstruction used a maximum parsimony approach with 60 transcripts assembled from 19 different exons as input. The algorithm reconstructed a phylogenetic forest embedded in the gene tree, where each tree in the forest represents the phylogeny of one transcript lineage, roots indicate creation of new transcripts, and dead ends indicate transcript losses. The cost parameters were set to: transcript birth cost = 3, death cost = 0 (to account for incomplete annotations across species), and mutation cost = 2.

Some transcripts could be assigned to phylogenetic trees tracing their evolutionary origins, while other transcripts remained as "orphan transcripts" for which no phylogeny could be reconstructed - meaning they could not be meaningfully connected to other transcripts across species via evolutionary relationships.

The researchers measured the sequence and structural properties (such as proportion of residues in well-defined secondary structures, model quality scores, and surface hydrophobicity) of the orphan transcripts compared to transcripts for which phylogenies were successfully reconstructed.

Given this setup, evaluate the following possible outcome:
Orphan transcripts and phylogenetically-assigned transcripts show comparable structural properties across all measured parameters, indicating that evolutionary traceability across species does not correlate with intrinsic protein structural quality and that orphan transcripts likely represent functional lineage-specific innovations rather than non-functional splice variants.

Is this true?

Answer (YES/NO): NO